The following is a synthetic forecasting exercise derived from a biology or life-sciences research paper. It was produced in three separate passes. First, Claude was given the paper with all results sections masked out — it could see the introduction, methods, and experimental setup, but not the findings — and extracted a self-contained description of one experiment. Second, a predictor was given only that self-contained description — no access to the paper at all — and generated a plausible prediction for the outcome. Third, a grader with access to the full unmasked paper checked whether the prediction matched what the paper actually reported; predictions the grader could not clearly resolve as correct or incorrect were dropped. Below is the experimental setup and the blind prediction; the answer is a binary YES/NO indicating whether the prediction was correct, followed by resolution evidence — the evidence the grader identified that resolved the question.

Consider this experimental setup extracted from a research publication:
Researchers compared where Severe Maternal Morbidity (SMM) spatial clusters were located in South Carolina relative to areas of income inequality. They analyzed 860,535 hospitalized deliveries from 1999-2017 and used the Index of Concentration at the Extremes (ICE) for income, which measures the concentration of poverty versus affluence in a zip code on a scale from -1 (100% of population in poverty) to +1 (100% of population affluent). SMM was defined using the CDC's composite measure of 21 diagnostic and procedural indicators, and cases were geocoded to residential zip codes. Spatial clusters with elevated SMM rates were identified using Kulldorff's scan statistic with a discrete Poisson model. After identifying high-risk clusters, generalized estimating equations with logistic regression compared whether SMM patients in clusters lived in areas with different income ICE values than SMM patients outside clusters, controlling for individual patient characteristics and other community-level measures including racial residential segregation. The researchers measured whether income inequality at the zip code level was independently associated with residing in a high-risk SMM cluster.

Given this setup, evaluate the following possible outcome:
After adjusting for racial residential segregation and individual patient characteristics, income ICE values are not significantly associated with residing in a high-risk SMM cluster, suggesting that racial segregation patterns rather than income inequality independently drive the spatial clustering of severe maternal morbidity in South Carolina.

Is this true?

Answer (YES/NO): NO